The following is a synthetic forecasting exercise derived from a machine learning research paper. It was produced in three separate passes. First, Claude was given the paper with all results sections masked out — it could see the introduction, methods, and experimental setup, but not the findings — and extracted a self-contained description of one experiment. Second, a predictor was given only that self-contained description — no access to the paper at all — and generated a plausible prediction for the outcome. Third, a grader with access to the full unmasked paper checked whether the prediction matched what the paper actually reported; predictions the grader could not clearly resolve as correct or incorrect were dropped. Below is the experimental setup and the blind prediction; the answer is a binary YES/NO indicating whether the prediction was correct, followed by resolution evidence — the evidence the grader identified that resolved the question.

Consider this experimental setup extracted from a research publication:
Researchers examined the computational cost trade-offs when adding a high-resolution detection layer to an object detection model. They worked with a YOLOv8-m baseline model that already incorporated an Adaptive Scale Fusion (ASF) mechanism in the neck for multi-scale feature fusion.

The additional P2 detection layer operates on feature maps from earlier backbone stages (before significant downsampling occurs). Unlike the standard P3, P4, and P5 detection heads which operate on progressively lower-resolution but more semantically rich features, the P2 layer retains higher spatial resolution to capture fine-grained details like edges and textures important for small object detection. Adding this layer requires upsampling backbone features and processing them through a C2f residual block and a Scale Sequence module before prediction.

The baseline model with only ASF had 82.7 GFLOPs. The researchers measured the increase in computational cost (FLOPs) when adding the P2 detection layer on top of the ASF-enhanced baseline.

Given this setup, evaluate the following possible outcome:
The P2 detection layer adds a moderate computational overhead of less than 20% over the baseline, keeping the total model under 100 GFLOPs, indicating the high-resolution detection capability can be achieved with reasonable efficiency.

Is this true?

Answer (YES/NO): YES